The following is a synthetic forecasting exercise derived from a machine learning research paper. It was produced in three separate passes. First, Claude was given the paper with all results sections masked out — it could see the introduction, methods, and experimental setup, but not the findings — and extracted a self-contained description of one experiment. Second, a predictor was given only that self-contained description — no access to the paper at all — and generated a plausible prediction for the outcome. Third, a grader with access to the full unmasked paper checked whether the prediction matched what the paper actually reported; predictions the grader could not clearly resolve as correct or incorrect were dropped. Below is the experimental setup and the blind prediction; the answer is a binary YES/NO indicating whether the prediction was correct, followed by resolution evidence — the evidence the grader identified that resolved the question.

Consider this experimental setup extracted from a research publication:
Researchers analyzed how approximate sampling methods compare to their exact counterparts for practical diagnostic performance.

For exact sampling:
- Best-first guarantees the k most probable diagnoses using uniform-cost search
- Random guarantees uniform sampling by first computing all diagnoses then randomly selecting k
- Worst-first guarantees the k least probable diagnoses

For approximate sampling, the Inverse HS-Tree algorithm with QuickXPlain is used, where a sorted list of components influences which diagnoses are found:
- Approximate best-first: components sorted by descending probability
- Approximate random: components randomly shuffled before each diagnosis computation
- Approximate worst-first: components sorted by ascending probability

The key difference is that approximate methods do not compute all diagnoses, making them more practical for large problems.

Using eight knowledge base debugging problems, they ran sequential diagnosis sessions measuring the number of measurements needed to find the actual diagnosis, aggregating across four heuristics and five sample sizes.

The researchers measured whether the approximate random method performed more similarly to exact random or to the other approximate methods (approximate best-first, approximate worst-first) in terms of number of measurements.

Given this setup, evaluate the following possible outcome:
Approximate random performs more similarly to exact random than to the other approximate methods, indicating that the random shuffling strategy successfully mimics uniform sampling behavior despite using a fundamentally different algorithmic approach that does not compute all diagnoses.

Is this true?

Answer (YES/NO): NO